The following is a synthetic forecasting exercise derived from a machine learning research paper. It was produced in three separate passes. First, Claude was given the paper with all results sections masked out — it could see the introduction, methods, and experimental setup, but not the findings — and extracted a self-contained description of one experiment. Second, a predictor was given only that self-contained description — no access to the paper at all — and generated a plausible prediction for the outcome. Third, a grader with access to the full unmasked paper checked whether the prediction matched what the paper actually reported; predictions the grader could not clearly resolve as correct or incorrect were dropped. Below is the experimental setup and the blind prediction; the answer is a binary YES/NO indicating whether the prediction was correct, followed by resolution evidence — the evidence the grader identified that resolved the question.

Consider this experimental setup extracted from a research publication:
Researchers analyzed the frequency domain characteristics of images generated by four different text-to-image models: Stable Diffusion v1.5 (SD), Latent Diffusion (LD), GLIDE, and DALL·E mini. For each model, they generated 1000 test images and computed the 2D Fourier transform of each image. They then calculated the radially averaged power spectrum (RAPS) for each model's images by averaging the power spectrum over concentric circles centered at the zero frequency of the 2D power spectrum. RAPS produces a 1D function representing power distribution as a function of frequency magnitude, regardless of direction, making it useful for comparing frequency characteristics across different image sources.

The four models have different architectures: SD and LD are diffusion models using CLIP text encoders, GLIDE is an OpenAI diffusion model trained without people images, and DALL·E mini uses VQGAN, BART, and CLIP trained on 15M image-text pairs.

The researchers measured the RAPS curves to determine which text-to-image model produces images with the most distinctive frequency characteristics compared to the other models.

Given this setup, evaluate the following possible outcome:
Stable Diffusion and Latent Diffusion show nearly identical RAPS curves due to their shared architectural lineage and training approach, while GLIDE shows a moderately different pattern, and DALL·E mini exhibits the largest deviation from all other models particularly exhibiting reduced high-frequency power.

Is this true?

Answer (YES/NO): NO